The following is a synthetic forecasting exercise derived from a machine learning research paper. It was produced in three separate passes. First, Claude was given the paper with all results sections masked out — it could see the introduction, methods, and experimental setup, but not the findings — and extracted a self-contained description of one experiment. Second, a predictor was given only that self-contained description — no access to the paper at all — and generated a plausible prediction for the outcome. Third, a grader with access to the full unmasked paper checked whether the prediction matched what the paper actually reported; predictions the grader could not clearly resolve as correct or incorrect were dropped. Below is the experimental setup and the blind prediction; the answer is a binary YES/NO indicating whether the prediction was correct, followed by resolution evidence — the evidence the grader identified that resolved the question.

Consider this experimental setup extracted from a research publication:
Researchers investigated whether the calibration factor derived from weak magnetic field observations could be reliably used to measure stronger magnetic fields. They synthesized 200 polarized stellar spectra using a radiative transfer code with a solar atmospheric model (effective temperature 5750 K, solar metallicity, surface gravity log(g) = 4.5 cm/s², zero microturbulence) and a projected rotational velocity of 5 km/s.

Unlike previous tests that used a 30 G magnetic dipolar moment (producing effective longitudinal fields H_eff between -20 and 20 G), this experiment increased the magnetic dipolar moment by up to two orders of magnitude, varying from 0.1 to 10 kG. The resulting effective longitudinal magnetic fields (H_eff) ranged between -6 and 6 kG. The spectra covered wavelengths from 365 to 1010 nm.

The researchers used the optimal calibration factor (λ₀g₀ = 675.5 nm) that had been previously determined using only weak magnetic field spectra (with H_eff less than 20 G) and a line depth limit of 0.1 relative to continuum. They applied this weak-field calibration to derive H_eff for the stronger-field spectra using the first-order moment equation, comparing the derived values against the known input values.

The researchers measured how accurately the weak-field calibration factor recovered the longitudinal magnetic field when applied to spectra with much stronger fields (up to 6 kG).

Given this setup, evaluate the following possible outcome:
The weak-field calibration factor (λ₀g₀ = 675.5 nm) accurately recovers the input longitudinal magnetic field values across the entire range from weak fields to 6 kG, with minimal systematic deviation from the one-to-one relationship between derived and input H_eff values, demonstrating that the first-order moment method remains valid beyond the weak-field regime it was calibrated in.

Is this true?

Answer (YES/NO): NO